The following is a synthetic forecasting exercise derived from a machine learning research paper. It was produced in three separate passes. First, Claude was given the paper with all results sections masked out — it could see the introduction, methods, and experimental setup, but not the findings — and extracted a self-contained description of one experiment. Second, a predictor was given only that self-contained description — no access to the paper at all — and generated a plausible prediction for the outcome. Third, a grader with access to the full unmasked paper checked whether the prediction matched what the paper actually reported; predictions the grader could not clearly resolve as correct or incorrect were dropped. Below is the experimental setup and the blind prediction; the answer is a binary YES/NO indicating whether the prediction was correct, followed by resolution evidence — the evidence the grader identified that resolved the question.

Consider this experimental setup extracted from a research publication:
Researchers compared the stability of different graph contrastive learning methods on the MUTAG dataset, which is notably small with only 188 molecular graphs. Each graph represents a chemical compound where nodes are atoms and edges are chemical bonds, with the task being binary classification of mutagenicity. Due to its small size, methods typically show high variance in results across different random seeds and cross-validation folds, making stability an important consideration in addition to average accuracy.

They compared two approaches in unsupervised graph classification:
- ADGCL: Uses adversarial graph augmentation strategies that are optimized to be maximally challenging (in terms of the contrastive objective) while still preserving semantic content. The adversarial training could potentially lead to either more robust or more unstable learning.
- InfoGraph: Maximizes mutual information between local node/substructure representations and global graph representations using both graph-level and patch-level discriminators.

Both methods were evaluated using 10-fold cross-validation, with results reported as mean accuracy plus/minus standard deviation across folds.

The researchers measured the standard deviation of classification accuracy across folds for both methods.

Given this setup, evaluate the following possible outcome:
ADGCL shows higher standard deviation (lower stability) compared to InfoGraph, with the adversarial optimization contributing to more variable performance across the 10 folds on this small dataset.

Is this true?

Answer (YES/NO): YES